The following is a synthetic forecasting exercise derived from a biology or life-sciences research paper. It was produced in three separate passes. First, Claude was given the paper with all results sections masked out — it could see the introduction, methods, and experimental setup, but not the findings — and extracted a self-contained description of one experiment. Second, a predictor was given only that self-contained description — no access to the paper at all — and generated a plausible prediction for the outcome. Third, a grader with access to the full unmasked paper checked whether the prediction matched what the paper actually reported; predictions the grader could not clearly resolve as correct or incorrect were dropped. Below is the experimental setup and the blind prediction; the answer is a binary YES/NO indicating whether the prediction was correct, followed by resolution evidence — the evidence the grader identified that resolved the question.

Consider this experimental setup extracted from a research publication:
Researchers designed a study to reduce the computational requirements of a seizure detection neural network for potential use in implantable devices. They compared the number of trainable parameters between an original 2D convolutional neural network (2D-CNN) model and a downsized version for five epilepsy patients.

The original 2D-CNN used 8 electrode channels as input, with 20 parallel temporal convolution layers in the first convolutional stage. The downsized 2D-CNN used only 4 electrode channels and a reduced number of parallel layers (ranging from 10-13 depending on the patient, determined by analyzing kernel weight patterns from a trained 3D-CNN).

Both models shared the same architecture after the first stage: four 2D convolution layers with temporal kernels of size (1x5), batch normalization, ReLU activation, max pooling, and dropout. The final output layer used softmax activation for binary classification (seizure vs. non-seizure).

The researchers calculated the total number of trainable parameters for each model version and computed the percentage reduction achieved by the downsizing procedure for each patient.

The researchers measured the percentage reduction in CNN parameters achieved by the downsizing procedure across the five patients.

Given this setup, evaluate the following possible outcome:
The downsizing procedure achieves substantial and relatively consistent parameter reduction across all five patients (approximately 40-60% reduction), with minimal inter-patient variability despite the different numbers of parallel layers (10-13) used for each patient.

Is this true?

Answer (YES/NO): NO